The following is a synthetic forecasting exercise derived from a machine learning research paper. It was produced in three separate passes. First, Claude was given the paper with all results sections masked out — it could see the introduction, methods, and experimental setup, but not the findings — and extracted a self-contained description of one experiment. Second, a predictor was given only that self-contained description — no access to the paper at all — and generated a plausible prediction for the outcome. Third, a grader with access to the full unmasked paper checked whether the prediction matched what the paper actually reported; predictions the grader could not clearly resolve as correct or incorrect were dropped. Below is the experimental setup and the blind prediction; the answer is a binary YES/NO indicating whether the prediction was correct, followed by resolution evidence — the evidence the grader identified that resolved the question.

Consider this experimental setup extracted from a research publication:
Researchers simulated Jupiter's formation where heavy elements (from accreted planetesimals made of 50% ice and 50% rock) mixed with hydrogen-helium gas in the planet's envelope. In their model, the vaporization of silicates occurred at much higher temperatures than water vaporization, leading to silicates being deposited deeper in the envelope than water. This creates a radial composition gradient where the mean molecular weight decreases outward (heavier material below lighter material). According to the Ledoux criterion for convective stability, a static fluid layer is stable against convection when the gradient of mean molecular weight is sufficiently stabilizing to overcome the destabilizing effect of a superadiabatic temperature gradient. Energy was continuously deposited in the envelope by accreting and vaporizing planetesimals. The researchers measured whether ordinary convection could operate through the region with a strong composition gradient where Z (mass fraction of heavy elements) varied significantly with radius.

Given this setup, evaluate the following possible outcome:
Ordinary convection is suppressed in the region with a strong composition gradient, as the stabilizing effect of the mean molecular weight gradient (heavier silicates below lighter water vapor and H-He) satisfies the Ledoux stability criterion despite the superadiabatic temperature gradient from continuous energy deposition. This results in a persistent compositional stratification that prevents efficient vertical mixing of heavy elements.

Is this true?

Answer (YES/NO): YES